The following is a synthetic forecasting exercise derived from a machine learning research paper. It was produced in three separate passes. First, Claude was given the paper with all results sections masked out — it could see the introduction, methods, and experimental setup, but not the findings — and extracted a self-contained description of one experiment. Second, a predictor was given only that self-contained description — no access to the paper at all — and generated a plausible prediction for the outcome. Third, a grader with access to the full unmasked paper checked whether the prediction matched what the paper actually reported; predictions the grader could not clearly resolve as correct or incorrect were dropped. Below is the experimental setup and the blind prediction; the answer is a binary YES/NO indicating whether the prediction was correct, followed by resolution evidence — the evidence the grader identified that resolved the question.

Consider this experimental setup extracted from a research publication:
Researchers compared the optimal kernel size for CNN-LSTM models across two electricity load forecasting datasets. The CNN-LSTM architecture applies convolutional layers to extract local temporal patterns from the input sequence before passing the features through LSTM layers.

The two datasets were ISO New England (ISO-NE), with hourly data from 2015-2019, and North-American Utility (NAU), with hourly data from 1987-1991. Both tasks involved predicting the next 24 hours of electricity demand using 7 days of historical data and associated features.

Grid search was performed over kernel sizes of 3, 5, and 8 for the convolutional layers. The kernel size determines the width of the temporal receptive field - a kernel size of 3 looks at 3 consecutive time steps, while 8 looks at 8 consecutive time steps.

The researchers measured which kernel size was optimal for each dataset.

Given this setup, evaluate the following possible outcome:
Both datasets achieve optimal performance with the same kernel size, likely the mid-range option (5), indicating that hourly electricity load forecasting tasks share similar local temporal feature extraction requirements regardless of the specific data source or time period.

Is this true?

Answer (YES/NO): NO